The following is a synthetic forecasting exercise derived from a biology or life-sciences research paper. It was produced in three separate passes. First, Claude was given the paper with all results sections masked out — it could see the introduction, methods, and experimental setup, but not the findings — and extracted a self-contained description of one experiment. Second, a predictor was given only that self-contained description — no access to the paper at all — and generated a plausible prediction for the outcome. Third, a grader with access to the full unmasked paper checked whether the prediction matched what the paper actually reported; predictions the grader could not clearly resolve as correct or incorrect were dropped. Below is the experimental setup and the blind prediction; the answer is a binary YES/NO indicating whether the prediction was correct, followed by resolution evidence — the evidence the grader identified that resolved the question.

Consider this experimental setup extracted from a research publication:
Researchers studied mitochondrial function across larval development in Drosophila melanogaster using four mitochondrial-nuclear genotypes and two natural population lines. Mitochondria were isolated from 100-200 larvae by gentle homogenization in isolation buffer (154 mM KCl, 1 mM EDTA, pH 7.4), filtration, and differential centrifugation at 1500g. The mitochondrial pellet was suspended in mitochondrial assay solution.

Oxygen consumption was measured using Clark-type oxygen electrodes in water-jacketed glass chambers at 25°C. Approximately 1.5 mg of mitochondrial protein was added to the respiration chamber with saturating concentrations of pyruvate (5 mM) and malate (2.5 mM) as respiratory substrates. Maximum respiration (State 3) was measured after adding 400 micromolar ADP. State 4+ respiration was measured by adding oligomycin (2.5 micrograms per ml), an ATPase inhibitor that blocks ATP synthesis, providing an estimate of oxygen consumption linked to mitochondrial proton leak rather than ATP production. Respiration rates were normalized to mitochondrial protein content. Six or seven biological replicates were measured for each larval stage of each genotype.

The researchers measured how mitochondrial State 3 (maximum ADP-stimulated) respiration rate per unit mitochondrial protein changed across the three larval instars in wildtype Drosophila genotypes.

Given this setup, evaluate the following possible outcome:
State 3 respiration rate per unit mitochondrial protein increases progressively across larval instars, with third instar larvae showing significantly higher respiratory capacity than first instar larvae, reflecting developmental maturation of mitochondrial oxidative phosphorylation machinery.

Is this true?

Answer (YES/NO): NO